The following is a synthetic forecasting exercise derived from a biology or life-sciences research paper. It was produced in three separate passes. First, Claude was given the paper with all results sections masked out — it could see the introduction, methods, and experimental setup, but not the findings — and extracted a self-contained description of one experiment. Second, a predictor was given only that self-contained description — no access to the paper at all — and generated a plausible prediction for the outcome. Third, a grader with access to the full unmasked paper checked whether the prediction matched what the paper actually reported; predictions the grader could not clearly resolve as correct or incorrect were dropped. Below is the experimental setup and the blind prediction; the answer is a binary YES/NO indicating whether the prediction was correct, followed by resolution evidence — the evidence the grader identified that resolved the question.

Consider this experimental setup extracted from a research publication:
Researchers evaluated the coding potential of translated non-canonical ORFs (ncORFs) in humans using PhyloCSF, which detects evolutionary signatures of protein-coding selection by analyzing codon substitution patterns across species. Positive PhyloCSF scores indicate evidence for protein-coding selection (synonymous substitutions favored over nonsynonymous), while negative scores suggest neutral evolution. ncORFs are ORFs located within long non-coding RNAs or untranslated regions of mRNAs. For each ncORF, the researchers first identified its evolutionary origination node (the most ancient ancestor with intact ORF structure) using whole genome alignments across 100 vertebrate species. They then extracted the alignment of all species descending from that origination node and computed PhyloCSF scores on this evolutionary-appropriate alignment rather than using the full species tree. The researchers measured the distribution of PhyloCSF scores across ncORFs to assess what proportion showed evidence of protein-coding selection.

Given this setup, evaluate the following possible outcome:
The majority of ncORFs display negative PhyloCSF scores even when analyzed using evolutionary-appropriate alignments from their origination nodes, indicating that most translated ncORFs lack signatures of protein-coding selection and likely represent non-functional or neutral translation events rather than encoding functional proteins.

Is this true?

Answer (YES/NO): YES